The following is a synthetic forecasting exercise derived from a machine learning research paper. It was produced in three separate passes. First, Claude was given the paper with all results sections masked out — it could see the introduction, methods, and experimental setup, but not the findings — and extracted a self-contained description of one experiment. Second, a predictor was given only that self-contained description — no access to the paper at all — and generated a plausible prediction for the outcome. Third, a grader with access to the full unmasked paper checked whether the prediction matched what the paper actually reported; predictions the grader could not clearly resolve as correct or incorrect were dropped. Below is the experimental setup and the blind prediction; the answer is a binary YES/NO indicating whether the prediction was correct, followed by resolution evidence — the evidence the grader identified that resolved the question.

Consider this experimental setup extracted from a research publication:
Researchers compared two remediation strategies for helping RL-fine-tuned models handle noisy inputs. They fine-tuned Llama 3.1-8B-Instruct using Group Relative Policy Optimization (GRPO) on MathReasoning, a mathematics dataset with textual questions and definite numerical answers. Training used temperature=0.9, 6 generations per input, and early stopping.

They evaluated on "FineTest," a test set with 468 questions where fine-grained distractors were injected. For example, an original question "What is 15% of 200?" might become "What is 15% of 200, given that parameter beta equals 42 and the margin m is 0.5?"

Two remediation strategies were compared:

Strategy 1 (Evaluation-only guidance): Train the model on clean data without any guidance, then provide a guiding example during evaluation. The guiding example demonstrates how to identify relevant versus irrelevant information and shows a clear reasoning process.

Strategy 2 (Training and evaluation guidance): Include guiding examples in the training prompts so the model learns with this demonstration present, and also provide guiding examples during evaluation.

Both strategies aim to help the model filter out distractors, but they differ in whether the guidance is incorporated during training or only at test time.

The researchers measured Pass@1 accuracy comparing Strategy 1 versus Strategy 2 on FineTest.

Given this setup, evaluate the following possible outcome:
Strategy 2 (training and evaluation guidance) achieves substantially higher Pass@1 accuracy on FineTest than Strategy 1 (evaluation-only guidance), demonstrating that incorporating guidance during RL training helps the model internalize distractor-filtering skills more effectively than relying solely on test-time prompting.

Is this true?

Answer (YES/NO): YES